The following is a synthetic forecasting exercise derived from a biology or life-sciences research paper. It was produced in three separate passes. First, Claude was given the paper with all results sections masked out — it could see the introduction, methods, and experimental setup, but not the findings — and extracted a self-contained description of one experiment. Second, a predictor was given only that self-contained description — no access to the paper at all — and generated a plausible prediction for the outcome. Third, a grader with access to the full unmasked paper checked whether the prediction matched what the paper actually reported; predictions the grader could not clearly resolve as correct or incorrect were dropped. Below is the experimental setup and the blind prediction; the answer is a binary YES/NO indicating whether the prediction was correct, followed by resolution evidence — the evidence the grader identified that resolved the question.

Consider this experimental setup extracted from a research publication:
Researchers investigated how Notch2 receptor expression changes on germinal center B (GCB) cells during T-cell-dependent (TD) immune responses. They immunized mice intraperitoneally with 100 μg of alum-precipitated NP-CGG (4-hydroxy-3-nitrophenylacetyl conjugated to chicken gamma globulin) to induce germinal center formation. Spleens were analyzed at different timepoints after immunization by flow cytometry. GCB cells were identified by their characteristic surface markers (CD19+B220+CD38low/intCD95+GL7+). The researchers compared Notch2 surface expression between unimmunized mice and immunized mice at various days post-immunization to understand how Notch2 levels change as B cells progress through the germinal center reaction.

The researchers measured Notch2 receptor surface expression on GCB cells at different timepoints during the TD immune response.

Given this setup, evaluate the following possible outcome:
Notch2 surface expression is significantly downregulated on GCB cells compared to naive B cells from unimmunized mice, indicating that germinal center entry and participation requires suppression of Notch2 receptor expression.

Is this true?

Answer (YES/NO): YES